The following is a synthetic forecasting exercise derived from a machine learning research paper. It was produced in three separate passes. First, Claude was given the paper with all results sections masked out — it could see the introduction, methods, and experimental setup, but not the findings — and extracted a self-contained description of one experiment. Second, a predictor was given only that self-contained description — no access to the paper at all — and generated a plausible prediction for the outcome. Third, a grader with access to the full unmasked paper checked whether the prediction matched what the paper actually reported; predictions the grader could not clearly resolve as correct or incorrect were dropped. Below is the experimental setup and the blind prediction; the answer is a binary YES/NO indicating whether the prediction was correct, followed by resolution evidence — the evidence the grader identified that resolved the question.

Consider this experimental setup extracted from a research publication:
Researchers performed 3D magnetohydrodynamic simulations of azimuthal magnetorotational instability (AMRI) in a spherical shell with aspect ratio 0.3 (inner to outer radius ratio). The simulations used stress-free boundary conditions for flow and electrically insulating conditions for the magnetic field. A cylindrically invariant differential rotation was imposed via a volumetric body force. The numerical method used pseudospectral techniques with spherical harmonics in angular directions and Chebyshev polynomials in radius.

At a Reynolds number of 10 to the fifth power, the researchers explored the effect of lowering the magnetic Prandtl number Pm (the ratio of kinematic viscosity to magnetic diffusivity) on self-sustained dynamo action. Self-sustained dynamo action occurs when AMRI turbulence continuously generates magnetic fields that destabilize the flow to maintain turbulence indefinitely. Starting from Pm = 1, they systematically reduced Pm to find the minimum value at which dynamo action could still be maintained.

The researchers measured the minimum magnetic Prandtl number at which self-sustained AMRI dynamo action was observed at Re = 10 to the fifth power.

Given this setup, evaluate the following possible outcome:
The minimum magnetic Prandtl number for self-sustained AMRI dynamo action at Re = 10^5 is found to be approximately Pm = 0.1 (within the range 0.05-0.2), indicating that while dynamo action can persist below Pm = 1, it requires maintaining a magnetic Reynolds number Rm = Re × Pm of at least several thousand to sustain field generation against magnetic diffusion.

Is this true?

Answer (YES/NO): NO